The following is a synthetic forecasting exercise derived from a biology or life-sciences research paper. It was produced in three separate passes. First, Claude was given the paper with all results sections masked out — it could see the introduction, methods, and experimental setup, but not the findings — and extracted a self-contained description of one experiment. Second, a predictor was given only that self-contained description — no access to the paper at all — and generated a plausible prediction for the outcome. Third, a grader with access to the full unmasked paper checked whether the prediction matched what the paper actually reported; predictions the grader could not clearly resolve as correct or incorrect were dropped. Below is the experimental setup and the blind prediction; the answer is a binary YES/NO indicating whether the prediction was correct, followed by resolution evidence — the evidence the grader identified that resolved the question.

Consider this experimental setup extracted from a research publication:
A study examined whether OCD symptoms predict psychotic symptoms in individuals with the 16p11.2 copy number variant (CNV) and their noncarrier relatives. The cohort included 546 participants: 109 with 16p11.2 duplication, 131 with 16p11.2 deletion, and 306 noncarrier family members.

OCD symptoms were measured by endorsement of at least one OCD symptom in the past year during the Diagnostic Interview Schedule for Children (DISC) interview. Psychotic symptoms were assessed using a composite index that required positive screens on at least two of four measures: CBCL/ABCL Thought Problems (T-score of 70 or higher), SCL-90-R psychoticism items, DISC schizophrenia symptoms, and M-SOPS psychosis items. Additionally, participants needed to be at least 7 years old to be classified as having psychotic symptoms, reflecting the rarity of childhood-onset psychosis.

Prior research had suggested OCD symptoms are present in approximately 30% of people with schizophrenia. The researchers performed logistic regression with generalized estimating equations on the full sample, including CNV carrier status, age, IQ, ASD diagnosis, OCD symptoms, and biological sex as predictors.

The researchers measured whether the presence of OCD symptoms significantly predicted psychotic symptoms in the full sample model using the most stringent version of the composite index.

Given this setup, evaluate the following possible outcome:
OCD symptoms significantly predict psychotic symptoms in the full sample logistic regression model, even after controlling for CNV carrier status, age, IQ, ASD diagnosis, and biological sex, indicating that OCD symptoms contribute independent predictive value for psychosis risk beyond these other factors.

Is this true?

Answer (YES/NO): NO